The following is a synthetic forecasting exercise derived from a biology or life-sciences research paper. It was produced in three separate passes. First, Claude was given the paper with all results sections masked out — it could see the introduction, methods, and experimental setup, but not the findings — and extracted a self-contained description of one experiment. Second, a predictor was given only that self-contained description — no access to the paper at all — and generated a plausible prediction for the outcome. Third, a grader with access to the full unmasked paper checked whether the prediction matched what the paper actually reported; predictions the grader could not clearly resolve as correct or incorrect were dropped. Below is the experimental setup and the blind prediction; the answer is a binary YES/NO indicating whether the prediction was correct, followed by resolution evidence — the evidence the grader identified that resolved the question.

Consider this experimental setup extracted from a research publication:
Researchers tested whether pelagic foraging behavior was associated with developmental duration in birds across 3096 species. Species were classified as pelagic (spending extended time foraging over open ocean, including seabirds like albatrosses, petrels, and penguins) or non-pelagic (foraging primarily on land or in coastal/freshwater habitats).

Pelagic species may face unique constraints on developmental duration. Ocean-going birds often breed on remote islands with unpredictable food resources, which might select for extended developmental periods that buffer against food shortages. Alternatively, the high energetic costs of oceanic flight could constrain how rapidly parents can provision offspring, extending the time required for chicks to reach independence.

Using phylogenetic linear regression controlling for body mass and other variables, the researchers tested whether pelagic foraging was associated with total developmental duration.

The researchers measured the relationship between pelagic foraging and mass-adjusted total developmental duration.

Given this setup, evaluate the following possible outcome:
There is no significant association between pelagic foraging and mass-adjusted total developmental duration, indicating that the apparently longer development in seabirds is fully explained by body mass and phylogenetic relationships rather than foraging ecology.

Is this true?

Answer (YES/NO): NO